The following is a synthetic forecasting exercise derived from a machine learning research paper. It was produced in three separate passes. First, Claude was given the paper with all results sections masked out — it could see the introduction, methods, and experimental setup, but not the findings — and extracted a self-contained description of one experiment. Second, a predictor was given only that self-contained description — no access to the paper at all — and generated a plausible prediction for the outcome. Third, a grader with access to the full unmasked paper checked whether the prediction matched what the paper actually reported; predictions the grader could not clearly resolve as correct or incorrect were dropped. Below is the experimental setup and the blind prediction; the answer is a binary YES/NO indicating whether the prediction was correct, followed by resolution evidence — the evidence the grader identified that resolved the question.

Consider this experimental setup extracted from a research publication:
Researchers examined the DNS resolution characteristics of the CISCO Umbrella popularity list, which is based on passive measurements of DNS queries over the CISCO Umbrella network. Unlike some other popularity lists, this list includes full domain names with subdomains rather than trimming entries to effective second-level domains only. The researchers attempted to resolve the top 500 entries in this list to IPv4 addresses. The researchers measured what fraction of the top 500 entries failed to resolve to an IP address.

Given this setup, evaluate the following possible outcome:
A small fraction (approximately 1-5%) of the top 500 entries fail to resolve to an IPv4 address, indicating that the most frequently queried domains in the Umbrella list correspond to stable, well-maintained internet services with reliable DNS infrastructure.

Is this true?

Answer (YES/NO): NO